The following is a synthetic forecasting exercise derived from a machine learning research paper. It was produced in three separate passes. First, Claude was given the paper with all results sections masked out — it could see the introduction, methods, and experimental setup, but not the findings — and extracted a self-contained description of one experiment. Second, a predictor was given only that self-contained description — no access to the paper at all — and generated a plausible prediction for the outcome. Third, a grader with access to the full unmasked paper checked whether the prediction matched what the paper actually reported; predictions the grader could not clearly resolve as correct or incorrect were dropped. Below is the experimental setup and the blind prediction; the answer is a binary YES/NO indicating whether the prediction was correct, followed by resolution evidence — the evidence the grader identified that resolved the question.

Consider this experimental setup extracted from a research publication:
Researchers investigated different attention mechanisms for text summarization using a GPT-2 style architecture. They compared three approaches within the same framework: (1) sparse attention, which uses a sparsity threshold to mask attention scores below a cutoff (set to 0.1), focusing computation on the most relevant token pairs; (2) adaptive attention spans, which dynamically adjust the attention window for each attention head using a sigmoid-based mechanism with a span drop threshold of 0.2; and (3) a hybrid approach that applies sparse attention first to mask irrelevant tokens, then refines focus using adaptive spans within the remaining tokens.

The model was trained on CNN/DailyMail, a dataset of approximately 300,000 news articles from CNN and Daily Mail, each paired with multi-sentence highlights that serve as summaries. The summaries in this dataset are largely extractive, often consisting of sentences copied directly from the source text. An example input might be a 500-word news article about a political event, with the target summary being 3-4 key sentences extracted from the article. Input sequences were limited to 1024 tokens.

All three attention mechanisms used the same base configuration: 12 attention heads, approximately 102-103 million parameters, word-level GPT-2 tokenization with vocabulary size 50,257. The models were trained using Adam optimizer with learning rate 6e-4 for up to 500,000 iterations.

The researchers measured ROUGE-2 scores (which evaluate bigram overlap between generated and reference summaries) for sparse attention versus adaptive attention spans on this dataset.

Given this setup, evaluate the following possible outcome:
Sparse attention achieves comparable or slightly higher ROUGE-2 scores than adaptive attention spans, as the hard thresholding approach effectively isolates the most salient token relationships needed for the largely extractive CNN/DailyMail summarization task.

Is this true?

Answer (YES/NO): NO